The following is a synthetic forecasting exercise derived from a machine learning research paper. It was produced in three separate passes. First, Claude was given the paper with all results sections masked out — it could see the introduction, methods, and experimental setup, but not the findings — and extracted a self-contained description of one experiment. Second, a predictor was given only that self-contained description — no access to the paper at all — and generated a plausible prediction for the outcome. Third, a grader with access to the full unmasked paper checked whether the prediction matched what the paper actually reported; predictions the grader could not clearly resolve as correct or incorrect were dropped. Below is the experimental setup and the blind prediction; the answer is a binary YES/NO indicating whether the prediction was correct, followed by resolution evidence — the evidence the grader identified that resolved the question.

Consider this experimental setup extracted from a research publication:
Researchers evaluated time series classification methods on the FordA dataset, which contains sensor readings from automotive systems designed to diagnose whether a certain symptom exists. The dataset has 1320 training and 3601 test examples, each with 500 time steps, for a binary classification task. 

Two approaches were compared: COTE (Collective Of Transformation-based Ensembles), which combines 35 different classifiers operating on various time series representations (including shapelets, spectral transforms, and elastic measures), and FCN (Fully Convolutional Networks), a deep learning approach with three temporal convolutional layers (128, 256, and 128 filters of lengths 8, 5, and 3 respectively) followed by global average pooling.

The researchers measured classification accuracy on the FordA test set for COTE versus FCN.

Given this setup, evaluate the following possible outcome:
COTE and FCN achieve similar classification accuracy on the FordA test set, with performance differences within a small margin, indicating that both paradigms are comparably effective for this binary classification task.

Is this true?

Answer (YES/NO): NO